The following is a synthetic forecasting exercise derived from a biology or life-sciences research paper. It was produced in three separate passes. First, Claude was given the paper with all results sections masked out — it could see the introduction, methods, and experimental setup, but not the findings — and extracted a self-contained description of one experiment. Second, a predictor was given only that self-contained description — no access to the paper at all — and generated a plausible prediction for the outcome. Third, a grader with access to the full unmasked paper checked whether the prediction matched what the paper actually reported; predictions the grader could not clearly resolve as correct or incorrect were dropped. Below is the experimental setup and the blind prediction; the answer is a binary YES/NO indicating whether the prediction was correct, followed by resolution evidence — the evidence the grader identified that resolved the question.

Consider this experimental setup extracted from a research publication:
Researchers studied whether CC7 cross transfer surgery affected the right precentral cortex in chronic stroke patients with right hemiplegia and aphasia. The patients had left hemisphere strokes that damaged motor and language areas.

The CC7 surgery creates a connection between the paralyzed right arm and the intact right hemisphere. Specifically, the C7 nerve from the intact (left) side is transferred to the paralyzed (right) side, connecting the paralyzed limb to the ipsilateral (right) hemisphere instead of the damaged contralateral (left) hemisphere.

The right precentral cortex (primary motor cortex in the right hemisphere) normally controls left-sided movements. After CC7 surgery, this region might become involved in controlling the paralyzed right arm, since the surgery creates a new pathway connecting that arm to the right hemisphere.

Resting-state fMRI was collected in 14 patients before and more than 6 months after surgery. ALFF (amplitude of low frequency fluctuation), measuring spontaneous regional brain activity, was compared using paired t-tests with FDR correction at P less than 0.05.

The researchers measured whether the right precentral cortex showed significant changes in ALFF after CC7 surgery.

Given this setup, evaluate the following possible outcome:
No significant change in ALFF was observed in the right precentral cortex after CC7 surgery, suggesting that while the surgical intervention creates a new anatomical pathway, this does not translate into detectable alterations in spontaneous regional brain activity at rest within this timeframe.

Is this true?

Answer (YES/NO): NO